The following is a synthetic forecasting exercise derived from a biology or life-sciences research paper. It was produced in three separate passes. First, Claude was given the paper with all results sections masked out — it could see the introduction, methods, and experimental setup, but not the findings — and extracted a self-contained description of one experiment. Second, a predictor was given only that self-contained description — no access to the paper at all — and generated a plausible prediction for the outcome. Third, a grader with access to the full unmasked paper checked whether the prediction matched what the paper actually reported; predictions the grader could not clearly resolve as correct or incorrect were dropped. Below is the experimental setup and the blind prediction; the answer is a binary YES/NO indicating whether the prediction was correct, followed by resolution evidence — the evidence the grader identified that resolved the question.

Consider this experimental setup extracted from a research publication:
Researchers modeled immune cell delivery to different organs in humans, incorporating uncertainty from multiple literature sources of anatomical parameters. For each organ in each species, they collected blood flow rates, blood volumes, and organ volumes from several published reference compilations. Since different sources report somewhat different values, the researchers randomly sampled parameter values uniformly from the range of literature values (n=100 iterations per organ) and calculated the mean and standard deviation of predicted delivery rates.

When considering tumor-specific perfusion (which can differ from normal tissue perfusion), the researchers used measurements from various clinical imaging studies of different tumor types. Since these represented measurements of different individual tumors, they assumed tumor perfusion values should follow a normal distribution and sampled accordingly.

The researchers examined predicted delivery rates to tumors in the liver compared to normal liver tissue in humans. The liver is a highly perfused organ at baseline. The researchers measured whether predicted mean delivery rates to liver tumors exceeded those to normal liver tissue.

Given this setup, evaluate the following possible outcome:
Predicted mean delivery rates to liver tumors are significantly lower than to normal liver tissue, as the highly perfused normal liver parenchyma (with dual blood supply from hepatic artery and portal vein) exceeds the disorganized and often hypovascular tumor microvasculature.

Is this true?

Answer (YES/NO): NO